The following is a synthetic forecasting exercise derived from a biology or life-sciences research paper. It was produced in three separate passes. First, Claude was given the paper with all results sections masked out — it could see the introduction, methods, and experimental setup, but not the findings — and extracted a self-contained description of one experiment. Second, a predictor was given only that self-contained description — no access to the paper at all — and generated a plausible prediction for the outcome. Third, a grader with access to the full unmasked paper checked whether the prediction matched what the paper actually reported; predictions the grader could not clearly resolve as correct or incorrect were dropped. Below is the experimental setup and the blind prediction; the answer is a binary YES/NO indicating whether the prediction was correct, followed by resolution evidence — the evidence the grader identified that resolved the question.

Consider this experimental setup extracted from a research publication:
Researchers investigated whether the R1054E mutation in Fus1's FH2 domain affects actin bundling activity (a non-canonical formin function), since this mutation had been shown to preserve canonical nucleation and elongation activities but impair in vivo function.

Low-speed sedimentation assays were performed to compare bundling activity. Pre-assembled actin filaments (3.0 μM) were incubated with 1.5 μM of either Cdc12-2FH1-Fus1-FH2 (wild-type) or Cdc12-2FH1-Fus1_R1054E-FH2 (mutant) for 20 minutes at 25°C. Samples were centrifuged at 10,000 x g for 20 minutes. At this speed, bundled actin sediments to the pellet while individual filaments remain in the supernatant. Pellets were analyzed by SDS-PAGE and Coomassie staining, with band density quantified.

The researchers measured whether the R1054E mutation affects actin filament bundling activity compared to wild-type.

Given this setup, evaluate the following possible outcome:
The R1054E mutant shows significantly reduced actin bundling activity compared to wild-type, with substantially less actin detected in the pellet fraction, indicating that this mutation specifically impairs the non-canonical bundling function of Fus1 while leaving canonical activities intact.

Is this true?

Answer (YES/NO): NO